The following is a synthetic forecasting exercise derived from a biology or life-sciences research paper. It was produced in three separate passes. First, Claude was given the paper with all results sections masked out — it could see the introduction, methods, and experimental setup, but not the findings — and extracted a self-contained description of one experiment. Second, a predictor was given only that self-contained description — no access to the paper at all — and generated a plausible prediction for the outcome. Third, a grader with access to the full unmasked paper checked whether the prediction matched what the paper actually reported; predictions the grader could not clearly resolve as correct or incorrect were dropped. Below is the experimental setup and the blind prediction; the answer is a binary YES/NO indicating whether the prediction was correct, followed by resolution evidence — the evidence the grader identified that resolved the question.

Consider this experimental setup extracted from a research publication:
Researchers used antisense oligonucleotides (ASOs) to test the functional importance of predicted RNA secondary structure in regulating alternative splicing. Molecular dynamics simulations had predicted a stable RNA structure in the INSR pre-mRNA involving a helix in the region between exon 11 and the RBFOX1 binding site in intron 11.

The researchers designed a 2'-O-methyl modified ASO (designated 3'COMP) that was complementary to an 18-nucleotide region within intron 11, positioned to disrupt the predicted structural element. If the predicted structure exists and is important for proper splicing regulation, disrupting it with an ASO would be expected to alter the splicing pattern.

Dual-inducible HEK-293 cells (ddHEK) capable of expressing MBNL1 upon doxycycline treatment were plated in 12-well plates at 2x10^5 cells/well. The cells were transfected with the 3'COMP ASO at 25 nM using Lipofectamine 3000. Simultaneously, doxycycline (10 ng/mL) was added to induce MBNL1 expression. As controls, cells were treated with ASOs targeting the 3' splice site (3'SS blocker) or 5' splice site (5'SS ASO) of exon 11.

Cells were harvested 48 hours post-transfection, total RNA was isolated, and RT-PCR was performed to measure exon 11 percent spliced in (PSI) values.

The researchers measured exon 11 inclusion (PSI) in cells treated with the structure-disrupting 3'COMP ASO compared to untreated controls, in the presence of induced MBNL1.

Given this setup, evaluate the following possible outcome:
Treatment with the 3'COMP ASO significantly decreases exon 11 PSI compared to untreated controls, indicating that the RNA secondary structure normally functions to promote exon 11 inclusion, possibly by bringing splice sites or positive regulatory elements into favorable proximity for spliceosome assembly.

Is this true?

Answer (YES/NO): NO